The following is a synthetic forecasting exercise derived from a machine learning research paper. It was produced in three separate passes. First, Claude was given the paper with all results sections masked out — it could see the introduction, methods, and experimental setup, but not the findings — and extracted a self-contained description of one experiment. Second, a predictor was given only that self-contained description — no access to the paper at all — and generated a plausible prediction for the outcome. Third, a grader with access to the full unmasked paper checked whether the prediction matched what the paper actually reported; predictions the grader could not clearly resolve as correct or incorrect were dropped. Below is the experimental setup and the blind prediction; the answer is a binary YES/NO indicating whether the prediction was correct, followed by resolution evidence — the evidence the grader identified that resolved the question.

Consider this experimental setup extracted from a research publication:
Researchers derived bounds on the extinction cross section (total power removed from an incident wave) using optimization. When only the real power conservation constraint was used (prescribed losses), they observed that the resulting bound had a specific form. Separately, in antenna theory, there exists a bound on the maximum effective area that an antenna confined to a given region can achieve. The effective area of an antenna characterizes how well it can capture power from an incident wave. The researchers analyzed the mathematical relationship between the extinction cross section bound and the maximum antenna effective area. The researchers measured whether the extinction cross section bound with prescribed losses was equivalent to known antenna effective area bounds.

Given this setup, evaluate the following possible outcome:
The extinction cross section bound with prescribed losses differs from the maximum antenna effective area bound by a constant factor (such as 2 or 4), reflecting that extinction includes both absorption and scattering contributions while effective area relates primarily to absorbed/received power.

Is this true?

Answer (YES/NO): NO